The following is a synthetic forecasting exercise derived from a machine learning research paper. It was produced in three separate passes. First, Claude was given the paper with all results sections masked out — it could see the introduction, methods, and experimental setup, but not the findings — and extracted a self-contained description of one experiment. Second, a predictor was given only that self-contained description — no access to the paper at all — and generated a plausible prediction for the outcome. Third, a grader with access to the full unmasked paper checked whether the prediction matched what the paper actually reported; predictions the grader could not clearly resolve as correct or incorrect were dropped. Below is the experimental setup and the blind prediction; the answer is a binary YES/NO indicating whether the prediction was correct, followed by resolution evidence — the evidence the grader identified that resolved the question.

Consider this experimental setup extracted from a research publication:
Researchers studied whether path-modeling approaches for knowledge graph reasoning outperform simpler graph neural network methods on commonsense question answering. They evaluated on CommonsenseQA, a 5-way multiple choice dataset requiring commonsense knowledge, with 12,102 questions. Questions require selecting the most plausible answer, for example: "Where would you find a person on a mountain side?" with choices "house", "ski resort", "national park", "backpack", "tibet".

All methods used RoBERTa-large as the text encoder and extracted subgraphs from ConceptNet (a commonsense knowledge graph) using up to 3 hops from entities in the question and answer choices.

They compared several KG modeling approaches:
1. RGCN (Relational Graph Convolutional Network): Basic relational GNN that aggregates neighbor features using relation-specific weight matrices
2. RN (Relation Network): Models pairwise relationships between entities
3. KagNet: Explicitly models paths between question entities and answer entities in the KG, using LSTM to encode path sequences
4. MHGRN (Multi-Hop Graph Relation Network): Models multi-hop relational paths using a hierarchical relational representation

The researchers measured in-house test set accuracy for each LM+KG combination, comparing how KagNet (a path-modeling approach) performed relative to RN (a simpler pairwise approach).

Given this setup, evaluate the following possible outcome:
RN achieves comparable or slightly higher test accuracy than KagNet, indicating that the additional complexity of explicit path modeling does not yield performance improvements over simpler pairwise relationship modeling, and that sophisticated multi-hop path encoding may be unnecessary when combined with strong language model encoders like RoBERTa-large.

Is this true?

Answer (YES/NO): YES